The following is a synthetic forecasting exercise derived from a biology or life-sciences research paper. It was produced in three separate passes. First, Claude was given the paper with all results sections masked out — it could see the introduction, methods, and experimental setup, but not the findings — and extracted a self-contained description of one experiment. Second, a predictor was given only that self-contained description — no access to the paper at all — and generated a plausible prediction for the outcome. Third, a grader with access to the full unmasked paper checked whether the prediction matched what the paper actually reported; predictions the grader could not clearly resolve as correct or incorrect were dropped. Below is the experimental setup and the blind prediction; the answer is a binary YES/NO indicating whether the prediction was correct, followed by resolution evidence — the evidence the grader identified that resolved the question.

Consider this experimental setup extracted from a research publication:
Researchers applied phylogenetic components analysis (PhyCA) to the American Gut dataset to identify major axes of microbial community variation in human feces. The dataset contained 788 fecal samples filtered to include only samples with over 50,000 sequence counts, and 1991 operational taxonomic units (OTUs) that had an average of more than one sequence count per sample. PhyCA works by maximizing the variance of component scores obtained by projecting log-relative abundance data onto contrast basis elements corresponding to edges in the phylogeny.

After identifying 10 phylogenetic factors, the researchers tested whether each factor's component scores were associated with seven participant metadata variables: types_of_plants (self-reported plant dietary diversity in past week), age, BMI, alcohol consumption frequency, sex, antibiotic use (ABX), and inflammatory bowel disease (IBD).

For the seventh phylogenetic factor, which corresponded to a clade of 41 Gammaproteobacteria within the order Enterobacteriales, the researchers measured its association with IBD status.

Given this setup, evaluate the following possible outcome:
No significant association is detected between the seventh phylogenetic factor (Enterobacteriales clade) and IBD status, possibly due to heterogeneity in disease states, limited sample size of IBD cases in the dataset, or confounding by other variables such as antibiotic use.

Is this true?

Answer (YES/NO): NO